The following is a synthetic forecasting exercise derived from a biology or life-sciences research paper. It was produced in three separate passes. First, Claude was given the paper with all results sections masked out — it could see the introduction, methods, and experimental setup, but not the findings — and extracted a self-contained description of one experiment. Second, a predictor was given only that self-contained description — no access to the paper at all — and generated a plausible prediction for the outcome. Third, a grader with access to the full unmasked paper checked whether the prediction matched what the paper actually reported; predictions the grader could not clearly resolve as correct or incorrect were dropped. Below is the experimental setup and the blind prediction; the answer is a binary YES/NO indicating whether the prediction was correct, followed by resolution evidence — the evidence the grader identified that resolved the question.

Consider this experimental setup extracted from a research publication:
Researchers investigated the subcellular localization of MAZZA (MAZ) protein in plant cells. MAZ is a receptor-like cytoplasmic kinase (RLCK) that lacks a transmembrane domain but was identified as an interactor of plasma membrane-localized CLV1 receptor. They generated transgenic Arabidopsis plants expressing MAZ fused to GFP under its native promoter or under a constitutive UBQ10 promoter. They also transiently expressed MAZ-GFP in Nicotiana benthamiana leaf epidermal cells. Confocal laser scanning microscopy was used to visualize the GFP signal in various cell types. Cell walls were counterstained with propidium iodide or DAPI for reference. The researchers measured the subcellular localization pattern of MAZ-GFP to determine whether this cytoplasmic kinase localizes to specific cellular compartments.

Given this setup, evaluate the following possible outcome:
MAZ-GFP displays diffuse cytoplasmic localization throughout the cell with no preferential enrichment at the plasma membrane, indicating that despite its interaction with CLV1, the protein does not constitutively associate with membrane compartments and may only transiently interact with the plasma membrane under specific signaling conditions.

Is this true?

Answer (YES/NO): NO